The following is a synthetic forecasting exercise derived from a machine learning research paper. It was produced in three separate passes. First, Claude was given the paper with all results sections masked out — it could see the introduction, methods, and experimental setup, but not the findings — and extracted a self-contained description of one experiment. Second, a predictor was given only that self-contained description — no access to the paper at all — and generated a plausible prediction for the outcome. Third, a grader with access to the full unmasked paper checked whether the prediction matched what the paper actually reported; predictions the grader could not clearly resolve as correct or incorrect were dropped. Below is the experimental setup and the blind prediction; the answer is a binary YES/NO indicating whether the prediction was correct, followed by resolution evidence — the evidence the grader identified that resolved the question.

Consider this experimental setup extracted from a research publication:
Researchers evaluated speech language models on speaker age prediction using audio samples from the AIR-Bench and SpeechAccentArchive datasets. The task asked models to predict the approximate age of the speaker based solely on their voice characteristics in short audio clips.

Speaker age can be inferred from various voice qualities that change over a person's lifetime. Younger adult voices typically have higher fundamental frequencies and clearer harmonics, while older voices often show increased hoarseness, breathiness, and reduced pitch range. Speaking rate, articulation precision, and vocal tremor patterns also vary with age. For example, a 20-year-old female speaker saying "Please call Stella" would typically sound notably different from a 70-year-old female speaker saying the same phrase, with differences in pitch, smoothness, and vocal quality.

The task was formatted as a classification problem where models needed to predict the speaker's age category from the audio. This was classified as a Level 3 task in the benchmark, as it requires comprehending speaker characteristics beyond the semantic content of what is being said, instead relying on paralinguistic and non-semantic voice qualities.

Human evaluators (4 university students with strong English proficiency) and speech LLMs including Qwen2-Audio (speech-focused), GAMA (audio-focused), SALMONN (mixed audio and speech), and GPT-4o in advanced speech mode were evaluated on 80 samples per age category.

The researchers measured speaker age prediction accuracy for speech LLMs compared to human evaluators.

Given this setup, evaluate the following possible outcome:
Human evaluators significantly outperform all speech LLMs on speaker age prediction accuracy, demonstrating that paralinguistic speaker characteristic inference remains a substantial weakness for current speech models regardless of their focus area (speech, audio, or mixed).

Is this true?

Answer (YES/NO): YES